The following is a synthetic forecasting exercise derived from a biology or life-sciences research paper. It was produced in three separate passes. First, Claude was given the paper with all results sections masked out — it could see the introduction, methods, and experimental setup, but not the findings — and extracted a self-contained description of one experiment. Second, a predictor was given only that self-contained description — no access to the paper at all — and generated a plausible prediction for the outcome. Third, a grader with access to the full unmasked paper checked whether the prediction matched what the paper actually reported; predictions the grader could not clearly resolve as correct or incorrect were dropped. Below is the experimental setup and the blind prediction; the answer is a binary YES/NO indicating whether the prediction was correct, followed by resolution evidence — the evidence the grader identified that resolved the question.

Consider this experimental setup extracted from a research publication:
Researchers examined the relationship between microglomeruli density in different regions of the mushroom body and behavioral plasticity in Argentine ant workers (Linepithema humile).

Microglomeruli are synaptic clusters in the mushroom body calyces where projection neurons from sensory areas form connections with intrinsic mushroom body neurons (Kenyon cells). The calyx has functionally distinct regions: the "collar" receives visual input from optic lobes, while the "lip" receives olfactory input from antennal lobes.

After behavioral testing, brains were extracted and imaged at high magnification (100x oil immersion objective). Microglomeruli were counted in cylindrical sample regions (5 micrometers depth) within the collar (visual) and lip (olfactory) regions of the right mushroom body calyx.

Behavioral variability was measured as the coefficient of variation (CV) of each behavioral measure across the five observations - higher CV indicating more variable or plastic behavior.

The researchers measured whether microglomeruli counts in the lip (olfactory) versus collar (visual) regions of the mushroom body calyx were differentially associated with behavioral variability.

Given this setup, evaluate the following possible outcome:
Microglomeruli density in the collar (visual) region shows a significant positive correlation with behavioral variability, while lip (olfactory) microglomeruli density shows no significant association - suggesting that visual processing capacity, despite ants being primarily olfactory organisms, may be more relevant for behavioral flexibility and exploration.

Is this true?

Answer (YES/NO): NO